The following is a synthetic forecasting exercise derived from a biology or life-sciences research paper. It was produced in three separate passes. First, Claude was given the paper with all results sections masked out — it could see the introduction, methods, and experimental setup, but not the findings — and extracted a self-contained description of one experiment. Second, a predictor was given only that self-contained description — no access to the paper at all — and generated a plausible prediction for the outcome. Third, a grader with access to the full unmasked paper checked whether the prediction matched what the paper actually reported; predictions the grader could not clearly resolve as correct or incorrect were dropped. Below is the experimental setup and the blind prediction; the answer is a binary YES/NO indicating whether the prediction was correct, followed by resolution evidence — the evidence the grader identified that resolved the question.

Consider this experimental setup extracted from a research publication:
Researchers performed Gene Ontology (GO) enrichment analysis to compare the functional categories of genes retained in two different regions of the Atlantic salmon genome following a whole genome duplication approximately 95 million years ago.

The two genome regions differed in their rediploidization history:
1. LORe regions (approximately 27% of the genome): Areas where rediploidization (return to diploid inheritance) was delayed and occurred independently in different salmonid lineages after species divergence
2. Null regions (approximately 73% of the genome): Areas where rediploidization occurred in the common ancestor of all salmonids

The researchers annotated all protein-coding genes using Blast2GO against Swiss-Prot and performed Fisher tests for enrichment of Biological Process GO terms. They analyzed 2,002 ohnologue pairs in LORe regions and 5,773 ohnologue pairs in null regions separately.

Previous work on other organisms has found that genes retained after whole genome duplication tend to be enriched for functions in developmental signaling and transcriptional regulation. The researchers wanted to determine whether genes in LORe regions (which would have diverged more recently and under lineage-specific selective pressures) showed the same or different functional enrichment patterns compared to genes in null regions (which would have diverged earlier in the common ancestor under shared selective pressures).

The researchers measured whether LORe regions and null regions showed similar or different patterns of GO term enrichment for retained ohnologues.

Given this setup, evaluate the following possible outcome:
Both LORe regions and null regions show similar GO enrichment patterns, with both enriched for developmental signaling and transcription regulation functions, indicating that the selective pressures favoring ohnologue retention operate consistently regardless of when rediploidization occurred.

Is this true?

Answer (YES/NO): NO